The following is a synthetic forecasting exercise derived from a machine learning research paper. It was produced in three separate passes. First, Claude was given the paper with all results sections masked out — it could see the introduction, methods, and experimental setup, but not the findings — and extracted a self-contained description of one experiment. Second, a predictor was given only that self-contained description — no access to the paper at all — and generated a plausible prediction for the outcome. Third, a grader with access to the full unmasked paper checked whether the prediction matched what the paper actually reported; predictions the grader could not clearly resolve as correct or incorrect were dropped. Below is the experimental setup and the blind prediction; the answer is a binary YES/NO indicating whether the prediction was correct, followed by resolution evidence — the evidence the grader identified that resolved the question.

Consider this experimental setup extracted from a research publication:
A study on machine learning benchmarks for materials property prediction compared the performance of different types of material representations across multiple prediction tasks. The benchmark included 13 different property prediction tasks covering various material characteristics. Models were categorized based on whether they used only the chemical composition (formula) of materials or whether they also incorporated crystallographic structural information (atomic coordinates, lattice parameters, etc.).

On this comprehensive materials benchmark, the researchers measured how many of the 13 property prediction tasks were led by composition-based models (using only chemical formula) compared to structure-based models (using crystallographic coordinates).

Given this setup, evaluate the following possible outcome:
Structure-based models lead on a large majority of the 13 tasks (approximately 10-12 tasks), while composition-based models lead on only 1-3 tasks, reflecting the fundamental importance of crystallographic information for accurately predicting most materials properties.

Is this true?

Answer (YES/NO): NO